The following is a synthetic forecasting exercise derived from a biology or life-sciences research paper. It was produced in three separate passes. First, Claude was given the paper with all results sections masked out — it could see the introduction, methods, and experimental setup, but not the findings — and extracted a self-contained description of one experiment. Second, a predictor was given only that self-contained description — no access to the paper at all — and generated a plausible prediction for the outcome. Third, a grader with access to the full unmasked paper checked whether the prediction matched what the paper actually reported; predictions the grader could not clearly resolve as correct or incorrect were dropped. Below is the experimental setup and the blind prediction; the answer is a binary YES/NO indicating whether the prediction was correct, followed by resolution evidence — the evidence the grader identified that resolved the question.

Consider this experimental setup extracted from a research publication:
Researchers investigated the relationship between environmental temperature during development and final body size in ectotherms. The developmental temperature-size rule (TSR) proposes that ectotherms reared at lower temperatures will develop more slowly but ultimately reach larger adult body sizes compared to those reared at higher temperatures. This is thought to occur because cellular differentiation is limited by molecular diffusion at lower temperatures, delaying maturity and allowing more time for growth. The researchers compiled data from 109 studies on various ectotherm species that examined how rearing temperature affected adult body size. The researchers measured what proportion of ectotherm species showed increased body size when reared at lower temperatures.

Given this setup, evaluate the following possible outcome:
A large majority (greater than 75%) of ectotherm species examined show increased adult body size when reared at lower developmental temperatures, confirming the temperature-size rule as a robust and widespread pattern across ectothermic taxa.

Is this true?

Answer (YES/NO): YES